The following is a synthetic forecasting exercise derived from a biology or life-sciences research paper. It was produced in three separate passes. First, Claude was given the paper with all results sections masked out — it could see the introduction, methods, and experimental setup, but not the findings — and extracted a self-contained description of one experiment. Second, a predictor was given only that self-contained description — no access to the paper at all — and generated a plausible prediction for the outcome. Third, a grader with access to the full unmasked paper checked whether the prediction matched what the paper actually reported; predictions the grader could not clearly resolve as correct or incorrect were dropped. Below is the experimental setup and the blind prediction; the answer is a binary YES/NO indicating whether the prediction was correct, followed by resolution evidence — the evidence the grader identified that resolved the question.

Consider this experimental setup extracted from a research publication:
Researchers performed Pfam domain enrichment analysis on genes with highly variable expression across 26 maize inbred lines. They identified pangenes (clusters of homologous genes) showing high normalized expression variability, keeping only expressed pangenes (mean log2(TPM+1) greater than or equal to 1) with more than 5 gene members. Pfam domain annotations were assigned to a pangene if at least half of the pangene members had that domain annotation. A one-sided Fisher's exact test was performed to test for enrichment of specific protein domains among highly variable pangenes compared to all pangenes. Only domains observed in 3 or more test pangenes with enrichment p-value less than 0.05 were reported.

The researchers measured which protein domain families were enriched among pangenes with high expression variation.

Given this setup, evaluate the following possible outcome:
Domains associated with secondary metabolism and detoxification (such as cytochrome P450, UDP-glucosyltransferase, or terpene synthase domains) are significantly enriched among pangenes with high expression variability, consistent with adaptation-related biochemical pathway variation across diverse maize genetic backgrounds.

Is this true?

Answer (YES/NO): NO